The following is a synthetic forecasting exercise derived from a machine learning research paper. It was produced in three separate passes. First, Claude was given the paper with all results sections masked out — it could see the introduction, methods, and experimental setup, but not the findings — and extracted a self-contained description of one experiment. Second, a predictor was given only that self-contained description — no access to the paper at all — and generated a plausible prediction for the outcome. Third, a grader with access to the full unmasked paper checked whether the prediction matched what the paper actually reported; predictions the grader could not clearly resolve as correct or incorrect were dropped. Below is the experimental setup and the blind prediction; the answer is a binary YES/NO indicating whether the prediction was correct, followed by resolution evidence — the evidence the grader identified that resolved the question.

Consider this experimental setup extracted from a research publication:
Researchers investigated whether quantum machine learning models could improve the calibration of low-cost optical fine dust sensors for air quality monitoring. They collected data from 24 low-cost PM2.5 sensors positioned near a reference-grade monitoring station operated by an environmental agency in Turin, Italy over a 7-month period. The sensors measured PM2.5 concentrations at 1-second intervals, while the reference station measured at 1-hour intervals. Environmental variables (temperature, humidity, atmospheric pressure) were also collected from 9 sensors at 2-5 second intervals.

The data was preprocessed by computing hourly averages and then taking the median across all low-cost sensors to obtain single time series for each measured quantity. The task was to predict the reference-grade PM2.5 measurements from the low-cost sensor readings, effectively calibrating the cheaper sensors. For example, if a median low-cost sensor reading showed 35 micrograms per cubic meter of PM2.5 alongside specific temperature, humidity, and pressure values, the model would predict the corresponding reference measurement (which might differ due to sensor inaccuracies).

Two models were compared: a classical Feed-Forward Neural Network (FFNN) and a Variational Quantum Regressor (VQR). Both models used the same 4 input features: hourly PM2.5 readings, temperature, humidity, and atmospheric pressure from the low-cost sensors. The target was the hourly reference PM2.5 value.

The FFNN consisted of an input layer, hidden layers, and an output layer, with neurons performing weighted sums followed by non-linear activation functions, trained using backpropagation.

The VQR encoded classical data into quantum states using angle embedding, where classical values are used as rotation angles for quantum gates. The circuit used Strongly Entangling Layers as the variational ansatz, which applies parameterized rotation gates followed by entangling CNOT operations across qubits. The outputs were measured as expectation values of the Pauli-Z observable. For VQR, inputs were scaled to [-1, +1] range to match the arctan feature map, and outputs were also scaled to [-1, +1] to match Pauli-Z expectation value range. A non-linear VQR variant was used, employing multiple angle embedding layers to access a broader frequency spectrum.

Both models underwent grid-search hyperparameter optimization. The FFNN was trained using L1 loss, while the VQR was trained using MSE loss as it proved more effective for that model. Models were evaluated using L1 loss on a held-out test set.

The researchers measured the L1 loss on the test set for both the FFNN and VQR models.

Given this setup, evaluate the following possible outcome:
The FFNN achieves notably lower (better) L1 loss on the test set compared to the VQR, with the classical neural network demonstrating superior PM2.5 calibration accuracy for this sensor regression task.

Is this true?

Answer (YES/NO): YES